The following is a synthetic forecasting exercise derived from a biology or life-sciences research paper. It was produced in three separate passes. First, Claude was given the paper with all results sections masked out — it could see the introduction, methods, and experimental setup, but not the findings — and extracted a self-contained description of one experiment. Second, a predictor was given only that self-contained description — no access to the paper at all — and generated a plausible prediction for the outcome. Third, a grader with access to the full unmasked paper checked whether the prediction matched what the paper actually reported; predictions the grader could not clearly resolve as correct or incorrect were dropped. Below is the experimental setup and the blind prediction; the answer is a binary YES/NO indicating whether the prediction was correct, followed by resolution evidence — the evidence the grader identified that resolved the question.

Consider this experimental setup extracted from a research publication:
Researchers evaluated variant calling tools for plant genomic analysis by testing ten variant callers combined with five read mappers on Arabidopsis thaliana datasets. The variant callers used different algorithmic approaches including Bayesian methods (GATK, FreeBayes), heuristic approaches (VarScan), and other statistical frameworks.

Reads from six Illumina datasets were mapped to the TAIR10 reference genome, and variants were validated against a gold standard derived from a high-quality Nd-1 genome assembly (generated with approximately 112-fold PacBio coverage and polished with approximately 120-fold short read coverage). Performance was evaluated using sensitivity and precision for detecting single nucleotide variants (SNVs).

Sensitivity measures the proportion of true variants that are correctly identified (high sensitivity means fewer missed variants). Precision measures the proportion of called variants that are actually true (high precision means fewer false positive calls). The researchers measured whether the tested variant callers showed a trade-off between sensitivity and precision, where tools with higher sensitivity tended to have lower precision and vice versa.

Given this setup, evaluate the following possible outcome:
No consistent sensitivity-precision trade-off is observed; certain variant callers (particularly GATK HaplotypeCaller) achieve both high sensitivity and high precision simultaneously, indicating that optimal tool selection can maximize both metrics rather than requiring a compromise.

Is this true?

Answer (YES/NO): NO